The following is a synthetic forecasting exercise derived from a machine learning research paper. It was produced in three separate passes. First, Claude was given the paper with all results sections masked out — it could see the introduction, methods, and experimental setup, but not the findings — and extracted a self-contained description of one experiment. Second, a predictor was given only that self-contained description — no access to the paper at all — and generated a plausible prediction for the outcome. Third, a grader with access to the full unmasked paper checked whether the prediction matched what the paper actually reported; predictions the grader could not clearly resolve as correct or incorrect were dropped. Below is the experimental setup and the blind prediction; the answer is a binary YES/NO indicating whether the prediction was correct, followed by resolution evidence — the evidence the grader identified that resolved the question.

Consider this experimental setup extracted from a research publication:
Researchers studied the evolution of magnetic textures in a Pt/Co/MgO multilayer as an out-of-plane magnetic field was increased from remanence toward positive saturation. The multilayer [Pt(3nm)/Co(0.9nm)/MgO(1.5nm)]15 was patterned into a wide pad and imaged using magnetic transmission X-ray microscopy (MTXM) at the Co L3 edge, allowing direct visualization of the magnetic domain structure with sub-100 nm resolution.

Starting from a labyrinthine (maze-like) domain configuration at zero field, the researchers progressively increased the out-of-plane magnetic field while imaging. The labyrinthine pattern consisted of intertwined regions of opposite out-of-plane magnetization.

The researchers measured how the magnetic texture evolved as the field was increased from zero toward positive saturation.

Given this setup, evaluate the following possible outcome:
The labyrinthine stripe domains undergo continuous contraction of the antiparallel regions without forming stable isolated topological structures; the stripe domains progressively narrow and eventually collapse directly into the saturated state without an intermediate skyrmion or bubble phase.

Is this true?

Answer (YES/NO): NO